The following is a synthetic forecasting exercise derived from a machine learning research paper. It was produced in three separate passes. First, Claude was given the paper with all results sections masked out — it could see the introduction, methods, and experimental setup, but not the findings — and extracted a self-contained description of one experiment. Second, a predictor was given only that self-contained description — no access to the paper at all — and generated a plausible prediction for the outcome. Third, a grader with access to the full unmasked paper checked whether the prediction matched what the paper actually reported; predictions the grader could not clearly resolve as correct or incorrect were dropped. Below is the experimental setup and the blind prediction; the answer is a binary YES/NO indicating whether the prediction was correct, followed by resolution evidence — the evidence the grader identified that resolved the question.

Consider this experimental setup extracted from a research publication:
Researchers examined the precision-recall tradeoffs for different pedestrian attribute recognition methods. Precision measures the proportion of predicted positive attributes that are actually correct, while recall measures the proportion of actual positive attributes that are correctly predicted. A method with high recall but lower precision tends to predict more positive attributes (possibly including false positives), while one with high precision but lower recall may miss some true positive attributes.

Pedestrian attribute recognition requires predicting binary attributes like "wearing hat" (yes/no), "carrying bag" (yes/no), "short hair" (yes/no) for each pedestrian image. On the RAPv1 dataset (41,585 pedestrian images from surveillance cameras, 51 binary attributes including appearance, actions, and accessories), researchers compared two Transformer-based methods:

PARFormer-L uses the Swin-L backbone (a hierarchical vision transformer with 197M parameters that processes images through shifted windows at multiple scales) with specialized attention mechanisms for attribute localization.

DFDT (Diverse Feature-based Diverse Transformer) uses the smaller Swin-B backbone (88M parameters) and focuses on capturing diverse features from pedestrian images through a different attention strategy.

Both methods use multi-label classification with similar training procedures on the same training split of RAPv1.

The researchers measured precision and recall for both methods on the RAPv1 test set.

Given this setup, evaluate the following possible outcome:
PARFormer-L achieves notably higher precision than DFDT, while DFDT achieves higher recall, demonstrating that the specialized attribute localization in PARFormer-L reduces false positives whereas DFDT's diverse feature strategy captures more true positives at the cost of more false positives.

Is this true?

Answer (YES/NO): NO